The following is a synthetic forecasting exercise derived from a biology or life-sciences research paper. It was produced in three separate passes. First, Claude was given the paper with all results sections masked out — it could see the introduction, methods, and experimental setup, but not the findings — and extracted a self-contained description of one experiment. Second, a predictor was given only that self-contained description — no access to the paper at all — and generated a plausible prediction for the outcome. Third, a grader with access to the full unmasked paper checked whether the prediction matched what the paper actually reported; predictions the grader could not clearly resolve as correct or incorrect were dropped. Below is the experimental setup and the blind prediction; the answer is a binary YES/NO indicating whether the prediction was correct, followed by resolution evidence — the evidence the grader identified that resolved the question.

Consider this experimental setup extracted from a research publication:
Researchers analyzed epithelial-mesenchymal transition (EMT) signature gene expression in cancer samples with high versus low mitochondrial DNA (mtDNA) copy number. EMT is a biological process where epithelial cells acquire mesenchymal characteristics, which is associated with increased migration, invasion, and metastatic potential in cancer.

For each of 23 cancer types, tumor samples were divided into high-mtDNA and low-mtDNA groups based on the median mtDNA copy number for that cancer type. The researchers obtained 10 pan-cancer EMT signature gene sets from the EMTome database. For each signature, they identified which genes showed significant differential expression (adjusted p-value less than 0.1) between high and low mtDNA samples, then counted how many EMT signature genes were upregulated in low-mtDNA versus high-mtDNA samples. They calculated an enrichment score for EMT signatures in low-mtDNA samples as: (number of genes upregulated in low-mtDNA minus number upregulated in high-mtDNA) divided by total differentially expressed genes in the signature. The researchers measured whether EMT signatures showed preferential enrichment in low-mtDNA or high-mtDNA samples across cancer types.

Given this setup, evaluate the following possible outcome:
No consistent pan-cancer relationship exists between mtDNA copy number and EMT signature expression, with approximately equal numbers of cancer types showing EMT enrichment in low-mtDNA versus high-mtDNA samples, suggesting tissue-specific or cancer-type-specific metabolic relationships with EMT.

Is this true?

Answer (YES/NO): NO